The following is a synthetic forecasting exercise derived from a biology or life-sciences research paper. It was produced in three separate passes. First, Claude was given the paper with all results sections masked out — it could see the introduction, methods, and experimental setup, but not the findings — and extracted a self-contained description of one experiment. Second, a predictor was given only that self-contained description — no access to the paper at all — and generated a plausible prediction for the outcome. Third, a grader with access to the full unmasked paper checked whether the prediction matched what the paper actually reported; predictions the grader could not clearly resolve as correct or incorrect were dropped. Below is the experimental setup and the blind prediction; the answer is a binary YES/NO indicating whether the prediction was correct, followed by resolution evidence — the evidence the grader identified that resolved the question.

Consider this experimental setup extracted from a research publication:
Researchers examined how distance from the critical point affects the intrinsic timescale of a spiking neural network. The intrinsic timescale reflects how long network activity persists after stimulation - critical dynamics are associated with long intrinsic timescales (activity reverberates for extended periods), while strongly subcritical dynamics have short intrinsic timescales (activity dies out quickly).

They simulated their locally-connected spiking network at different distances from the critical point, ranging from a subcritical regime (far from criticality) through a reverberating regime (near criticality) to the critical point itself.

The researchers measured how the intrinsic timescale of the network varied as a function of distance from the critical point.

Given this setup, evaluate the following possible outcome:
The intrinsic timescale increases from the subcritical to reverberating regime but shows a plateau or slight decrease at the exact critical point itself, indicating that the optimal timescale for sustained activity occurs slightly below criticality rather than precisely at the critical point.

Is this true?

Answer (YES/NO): NO